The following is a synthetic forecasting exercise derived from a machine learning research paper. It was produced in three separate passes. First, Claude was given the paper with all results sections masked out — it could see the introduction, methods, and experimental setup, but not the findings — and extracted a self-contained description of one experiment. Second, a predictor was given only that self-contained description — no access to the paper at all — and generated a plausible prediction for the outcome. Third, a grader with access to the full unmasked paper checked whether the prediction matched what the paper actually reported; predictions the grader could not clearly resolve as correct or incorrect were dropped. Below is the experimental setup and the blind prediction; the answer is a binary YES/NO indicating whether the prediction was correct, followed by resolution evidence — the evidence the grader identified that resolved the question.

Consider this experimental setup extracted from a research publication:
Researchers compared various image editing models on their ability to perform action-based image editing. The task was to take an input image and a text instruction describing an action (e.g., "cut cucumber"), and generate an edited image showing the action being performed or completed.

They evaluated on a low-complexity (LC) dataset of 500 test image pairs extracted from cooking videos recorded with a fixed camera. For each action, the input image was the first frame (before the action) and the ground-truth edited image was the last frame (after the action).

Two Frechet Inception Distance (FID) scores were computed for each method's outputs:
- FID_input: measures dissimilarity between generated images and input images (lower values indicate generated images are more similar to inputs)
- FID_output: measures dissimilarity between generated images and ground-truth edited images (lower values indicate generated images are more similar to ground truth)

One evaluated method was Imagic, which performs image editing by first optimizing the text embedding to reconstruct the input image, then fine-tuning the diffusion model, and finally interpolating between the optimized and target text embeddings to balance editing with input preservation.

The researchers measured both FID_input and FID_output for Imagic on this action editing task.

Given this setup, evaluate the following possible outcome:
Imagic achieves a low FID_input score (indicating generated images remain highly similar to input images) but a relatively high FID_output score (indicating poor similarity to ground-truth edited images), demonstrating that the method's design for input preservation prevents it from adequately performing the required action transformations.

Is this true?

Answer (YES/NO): NO